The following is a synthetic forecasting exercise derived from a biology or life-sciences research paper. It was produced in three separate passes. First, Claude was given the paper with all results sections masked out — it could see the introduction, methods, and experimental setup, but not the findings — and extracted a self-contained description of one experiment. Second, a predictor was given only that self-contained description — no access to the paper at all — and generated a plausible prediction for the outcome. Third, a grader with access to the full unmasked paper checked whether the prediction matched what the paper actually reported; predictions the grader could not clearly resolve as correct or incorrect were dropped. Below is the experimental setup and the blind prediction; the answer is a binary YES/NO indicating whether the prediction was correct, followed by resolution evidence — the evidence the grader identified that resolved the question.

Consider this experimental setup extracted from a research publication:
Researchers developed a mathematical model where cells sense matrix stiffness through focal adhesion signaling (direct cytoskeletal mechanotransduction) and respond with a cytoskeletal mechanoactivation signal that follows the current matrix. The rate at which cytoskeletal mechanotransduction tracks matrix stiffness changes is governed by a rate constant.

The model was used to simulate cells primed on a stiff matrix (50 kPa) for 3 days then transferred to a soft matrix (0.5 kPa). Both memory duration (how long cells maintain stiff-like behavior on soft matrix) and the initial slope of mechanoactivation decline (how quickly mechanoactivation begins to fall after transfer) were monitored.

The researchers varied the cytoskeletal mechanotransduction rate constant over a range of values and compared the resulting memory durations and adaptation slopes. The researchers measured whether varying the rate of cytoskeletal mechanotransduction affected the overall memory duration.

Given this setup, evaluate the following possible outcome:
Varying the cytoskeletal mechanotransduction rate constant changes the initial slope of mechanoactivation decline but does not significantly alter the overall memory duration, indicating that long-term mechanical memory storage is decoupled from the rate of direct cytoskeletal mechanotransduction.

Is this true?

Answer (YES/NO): YES